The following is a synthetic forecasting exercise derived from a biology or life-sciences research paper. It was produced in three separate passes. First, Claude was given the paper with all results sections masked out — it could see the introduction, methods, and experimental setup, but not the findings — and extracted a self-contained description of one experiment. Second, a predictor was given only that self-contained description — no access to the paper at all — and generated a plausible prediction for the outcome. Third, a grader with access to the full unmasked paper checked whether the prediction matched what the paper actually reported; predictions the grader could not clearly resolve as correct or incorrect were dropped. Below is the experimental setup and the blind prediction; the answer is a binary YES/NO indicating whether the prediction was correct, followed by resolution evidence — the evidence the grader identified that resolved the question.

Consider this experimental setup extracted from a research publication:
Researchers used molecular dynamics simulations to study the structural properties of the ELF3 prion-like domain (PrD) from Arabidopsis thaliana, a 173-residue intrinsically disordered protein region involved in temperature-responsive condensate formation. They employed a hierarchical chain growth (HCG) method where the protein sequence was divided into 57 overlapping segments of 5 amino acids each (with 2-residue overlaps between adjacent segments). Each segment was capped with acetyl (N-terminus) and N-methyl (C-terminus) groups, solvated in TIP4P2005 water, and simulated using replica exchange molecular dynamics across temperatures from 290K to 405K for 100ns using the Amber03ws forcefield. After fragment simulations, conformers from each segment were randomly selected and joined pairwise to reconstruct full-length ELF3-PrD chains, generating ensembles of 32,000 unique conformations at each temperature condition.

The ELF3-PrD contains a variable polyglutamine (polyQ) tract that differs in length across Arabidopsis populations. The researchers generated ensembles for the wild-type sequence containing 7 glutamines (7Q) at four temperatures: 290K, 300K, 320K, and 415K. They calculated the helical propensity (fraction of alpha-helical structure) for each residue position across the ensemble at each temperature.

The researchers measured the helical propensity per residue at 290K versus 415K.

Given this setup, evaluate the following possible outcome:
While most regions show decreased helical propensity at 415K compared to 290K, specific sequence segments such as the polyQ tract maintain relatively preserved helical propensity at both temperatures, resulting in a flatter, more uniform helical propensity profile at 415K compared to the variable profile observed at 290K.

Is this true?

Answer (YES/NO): NO